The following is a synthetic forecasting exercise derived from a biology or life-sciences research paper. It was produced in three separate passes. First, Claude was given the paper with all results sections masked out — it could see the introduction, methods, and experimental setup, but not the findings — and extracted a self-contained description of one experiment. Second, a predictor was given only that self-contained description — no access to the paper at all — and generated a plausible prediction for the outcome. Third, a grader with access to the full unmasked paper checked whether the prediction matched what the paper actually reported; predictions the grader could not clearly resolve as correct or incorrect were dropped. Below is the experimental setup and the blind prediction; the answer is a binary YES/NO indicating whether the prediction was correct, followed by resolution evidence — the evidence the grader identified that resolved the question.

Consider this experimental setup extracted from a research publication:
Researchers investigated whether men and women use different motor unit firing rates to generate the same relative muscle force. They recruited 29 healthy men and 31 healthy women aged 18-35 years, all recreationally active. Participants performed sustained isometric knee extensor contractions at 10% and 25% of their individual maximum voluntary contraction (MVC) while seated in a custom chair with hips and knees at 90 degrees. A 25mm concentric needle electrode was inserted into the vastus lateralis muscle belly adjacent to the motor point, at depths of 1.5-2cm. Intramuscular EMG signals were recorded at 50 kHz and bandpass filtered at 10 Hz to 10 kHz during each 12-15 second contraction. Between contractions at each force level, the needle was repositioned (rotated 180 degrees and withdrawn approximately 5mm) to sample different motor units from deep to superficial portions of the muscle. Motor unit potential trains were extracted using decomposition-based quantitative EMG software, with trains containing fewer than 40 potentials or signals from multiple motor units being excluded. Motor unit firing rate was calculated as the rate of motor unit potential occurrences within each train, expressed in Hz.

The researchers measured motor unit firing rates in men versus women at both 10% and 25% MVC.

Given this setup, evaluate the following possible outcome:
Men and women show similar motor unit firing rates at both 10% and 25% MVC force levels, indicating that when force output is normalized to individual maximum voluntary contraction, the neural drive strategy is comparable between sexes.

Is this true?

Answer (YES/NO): NO